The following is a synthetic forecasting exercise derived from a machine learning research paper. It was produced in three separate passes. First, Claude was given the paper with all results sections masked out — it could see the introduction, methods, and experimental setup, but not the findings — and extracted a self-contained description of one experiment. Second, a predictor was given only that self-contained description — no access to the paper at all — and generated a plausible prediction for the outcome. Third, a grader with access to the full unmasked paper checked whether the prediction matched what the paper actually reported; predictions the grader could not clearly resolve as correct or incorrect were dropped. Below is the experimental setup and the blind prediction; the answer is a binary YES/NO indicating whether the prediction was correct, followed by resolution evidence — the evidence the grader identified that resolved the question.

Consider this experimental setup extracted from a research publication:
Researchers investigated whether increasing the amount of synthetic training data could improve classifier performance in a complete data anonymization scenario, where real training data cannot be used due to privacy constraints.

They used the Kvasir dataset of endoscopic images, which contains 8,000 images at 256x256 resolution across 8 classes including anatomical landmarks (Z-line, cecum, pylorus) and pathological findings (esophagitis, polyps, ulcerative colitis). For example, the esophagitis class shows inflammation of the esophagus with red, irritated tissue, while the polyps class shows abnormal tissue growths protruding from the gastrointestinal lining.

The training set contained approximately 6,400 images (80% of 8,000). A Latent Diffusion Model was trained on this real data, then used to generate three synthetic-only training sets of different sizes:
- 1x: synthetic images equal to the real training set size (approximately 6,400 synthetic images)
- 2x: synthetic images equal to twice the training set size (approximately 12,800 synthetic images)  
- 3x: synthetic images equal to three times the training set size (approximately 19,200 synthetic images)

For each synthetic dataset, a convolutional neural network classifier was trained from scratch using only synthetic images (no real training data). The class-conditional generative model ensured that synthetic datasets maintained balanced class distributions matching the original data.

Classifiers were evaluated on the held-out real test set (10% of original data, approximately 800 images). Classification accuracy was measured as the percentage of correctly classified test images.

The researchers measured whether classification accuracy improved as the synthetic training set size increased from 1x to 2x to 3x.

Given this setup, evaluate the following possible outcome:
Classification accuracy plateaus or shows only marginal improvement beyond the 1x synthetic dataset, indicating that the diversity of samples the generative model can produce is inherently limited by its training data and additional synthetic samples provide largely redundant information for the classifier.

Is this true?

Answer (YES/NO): NO